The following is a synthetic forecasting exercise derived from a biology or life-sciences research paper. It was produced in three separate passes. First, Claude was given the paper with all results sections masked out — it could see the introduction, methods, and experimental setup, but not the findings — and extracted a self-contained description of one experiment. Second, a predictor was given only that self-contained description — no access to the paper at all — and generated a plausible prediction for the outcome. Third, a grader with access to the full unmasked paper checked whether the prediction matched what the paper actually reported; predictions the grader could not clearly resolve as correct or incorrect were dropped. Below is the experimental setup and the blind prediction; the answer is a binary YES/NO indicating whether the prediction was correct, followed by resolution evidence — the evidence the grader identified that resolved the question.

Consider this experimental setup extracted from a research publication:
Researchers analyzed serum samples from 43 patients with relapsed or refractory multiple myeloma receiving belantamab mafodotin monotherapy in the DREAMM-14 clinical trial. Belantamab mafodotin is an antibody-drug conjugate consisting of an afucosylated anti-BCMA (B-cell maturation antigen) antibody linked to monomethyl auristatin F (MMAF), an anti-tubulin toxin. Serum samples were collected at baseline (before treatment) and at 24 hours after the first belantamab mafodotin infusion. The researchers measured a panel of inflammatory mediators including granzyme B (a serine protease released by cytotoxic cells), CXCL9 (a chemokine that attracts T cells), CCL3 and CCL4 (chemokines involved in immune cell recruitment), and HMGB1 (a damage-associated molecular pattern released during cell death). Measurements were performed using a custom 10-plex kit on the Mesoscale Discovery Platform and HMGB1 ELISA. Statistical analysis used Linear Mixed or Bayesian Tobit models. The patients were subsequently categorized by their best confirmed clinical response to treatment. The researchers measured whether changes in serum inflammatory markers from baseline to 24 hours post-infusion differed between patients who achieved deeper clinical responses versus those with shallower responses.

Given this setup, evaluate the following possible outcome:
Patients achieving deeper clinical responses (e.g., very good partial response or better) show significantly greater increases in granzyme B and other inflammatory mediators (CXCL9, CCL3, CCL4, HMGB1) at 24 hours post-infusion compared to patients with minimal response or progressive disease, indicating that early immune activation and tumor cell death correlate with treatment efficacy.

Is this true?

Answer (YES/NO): NO